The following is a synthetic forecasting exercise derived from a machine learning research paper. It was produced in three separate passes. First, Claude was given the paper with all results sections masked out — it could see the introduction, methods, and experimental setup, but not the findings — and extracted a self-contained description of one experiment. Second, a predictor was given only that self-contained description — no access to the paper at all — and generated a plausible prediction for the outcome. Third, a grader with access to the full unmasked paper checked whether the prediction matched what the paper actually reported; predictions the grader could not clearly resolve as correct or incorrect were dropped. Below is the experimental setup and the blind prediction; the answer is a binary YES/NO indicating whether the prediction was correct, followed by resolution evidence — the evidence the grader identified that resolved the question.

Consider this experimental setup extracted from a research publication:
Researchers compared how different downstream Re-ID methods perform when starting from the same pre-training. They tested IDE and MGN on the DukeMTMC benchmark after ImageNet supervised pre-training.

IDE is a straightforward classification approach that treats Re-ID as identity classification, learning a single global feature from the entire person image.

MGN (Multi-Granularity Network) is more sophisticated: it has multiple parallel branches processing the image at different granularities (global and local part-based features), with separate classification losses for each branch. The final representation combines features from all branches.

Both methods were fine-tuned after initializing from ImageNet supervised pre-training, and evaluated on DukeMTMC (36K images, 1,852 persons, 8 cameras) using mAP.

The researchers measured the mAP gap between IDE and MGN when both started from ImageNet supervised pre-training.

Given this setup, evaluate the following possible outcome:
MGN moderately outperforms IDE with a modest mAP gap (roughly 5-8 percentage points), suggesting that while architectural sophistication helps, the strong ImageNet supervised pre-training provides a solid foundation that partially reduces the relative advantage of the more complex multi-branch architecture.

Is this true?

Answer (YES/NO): NO